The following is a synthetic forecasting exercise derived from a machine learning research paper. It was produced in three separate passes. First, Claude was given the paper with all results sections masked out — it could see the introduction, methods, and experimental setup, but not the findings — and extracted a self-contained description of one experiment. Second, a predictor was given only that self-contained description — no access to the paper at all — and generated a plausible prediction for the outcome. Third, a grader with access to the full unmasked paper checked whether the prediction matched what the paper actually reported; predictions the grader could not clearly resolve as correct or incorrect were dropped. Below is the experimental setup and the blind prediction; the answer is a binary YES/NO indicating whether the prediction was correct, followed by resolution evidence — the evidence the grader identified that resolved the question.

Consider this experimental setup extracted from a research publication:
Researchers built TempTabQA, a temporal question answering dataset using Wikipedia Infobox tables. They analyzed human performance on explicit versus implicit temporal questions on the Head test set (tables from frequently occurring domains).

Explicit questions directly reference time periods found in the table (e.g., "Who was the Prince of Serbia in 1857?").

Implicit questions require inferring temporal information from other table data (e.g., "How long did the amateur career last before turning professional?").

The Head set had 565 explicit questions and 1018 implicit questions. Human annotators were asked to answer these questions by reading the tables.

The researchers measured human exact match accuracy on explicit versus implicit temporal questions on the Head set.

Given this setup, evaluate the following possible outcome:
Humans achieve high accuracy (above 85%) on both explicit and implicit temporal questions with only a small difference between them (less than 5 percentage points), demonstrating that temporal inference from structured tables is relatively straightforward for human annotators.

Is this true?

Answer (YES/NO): NO